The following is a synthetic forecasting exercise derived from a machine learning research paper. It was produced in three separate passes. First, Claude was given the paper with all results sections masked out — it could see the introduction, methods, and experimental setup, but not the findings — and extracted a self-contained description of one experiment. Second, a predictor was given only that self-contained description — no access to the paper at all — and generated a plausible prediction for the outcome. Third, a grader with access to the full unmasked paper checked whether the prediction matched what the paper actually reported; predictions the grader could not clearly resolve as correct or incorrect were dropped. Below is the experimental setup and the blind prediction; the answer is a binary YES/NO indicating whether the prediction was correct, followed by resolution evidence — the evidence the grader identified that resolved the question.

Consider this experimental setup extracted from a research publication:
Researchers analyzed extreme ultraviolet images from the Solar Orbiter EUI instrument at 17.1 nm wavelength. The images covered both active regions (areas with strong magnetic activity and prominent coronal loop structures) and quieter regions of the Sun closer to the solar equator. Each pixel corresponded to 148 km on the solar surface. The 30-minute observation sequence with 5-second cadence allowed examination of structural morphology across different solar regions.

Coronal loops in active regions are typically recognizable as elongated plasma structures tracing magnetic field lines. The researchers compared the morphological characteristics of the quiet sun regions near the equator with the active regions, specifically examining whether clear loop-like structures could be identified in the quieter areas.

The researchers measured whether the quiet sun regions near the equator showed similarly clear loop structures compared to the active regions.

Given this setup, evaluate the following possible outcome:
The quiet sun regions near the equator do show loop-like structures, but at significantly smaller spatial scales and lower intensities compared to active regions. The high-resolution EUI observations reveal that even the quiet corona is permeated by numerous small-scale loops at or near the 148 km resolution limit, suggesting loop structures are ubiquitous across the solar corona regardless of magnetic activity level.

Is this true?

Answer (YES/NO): NO